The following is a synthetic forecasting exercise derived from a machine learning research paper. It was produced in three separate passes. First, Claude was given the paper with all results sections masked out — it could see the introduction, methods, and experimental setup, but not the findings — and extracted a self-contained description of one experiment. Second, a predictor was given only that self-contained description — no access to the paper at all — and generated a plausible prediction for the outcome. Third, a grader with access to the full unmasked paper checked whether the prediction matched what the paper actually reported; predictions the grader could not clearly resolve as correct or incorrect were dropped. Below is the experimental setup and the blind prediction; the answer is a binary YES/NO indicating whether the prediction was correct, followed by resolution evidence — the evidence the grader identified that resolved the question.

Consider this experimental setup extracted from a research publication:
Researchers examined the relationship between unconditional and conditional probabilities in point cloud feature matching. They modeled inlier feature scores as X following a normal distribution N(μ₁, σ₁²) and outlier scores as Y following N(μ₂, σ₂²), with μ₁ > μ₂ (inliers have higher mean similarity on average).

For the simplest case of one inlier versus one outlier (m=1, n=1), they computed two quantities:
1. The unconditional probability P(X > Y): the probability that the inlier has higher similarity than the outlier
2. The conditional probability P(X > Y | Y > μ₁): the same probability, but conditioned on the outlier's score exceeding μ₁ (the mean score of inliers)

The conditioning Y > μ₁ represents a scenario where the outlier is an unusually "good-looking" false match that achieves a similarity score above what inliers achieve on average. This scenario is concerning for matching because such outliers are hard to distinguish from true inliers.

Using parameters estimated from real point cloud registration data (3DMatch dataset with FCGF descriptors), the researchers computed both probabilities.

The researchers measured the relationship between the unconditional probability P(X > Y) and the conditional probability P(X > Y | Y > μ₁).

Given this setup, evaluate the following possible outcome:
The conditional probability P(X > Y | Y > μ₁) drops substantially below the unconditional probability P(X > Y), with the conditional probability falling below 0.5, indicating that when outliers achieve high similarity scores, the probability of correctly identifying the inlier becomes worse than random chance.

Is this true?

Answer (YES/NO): NO